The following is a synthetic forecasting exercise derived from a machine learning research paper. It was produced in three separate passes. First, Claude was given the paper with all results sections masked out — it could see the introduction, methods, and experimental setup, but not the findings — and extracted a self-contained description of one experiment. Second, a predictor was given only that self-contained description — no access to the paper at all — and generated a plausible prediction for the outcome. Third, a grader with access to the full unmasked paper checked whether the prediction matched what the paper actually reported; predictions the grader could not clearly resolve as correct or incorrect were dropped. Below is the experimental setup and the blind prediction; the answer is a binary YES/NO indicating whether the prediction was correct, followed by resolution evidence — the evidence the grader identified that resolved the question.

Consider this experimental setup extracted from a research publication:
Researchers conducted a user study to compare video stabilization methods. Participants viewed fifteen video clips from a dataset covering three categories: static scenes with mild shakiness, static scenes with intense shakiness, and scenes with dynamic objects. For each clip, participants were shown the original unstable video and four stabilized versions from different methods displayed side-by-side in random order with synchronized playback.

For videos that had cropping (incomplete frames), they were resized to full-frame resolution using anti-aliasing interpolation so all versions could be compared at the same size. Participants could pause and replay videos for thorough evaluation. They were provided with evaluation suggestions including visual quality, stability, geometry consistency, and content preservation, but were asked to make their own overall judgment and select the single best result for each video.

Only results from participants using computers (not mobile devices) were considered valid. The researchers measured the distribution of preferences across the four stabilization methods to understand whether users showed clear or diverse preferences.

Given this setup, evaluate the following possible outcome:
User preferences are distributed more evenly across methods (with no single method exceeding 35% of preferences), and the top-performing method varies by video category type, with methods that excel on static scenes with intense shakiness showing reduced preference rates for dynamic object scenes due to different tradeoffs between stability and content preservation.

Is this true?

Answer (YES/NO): NO